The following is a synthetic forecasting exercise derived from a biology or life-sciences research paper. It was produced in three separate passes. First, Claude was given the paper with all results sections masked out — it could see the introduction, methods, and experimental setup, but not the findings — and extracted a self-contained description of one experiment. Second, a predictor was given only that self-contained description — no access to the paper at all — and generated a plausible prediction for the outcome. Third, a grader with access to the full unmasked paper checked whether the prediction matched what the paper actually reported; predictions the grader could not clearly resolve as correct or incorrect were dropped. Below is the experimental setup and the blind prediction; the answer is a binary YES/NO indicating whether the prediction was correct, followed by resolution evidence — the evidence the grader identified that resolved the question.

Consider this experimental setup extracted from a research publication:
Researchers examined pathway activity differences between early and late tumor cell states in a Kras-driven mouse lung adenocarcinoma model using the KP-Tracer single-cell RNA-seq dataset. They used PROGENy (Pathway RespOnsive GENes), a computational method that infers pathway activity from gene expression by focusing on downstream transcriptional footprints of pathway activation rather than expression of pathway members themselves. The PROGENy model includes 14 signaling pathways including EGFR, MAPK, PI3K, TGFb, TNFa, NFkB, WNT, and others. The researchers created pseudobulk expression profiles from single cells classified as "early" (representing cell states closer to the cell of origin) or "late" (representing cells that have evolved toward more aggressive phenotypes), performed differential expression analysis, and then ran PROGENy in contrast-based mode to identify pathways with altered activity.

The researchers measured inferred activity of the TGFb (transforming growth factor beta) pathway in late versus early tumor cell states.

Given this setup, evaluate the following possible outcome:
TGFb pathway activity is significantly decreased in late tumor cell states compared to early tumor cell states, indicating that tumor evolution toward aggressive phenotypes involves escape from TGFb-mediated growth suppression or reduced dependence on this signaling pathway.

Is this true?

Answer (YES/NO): NO